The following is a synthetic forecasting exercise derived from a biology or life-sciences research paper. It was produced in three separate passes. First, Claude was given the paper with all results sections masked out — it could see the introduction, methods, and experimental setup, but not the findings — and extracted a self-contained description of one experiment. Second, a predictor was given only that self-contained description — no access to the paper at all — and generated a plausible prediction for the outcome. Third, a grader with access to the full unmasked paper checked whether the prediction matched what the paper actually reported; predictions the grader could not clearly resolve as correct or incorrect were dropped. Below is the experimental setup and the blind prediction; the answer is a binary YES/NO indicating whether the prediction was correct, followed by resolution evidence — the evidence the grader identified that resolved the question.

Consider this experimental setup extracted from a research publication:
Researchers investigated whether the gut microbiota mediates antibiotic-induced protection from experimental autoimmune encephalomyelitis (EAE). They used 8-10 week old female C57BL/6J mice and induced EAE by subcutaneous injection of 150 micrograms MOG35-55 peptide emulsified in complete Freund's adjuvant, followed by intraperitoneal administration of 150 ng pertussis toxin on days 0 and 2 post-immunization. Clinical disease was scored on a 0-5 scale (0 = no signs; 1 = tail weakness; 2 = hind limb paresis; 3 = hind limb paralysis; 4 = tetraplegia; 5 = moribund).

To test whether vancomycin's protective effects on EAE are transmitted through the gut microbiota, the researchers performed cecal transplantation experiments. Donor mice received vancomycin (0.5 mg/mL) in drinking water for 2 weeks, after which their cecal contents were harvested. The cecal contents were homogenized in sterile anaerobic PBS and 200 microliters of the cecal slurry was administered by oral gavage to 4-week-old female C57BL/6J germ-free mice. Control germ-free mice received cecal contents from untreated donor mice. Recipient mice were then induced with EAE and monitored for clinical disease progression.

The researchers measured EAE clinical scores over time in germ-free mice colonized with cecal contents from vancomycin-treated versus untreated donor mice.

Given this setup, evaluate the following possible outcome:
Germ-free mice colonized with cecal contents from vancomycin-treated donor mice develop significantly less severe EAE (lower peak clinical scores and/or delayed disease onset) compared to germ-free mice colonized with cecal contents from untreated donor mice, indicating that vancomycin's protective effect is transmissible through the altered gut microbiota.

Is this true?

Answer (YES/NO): YES